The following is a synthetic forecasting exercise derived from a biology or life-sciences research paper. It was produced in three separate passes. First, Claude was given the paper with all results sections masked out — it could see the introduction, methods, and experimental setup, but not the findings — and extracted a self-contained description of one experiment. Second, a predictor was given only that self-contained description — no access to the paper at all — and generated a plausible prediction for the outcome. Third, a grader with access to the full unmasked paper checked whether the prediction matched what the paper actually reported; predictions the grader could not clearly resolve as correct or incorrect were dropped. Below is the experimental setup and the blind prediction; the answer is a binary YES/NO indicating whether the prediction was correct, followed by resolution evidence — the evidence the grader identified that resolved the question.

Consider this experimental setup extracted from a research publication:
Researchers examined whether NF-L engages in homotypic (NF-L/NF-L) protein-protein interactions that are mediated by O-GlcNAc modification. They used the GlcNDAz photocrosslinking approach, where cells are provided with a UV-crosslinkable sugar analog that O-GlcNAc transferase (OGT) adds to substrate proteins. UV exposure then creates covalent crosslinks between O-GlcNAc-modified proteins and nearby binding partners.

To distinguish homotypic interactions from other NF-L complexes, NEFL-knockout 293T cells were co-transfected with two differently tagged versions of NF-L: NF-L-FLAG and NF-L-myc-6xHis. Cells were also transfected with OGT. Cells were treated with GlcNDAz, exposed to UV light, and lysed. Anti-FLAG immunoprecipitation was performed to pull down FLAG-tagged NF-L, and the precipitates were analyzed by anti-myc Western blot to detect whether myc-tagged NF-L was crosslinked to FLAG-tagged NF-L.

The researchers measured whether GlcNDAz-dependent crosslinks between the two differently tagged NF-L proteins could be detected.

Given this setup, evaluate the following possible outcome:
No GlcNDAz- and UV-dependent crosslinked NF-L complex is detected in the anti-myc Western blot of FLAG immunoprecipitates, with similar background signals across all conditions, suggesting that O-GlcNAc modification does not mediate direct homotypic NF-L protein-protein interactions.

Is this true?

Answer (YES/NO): NO